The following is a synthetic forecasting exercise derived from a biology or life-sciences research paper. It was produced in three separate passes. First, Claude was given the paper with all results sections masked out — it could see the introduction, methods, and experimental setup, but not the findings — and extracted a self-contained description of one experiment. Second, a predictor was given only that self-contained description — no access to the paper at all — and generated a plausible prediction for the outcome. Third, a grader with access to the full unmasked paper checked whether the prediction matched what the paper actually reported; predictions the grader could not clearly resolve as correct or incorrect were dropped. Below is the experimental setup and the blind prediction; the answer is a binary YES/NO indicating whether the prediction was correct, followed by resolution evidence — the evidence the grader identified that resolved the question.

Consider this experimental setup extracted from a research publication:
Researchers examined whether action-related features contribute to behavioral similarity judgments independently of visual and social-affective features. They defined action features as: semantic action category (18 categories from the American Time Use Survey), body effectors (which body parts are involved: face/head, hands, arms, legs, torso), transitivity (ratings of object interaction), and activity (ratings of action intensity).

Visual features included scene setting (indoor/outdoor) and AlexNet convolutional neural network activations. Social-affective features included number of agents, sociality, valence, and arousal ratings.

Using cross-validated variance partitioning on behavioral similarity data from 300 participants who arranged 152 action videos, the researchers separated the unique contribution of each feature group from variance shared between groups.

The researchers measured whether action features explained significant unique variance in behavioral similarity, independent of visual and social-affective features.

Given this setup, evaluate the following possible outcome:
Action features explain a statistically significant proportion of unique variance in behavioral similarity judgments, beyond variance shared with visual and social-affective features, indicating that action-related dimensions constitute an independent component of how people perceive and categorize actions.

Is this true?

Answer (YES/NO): YES